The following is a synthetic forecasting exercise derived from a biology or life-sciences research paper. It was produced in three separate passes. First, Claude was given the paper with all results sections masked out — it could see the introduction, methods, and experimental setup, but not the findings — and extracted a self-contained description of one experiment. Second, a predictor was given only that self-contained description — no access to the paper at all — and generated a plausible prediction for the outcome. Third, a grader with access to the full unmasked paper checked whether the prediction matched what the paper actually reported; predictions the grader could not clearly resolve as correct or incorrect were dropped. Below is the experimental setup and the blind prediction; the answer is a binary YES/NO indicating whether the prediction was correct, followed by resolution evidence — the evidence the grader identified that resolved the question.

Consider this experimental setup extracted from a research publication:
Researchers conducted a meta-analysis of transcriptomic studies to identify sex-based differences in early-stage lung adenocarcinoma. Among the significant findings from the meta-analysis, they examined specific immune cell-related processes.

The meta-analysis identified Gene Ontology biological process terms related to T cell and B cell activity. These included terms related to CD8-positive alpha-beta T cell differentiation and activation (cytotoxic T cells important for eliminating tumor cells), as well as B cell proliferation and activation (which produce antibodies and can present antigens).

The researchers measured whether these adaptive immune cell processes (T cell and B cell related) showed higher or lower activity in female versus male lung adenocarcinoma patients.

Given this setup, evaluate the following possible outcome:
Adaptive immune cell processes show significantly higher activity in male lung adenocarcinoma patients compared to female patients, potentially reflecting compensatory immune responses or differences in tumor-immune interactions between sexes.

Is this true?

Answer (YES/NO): NO